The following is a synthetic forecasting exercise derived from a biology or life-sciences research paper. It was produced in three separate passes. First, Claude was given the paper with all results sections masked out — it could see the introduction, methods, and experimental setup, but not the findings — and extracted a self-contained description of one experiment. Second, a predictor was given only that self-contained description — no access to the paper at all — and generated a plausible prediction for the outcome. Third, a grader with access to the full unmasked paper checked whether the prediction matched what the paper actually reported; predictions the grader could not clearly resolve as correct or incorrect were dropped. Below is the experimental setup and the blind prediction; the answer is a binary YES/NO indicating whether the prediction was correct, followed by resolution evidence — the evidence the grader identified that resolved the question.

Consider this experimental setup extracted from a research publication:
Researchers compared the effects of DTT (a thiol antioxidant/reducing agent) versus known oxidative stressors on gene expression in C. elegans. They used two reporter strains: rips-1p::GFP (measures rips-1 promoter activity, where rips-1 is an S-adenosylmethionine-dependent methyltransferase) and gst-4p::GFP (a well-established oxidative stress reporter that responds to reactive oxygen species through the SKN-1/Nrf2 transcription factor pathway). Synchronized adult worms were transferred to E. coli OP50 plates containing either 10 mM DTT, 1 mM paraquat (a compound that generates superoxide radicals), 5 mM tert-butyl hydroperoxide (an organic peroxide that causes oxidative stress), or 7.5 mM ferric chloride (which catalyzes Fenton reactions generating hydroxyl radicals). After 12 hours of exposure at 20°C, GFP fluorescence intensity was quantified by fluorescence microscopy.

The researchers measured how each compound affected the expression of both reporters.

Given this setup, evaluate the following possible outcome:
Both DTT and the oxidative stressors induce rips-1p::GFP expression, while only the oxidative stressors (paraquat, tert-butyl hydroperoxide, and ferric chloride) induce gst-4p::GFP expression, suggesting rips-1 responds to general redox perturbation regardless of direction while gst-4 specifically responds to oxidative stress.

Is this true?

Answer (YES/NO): NO